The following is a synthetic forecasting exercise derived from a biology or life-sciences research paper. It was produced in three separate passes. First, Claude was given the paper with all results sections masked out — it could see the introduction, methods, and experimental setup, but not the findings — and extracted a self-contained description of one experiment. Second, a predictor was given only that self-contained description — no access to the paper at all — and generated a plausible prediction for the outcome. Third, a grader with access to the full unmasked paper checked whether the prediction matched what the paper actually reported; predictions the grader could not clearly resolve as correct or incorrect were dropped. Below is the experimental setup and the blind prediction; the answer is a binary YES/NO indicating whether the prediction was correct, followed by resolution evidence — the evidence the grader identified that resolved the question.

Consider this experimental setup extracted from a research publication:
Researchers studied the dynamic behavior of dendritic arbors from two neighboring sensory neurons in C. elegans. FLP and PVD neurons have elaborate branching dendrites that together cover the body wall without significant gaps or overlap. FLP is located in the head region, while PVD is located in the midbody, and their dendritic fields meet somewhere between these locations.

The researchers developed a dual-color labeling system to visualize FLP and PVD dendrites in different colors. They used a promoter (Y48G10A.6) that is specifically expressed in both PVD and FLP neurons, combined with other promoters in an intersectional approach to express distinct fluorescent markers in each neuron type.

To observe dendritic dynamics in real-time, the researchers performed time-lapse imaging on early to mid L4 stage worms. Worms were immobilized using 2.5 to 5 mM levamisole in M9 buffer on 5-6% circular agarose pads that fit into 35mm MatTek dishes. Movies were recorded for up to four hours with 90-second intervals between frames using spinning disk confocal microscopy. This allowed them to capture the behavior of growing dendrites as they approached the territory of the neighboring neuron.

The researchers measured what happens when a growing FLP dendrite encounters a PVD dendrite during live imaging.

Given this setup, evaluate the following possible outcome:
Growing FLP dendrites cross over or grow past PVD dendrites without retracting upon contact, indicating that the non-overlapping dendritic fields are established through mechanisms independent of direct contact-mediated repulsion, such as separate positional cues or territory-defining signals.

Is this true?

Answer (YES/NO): NO